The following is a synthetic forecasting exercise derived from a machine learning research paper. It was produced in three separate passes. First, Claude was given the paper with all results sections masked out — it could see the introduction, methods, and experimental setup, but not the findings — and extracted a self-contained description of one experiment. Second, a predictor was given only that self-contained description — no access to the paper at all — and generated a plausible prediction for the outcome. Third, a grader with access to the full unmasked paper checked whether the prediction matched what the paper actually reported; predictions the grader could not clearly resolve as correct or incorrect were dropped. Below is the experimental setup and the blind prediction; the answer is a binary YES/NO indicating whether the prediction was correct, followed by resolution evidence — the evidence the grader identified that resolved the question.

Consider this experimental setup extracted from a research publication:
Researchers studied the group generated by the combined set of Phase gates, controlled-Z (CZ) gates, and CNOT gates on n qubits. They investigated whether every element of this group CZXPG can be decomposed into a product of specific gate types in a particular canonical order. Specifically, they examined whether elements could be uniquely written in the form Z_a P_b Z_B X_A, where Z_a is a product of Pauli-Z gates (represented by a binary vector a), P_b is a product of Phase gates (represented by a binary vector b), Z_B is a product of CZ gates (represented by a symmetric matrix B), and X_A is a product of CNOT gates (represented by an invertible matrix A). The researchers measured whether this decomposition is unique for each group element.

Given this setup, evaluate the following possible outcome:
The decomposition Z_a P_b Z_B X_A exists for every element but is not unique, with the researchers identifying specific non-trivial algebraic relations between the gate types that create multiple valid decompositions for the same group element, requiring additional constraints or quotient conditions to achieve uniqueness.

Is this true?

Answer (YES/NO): NO